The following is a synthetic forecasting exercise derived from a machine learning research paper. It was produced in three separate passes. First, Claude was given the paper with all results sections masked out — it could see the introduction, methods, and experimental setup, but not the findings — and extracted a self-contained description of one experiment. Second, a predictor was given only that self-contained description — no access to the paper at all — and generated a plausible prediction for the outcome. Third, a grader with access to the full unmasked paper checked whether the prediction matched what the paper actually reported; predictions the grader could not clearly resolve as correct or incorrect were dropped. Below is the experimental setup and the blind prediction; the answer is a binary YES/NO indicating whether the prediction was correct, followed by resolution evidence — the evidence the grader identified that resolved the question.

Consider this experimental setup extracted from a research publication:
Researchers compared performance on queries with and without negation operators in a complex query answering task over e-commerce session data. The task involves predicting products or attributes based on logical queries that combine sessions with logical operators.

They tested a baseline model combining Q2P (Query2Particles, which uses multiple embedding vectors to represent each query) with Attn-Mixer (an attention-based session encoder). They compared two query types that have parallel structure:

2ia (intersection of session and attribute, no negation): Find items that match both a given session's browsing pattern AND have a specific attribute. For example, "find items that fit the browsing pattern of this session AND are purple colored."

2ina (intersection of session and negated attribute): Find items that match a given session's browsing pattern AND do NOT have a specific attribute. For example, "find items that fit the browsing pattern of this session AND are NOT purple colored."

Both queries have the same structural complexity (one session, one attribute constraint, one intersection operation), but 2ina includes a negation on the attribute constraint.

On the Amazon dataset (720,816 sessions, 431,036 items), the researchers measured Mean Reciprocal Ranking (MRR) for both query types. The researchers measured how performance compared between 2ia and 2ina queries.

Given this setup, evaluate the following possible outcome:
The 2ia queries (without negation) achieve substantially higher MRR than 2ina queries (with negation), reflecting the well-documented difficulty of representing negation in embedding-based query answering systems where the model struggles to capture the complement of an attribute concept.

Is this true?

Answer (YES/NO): YES